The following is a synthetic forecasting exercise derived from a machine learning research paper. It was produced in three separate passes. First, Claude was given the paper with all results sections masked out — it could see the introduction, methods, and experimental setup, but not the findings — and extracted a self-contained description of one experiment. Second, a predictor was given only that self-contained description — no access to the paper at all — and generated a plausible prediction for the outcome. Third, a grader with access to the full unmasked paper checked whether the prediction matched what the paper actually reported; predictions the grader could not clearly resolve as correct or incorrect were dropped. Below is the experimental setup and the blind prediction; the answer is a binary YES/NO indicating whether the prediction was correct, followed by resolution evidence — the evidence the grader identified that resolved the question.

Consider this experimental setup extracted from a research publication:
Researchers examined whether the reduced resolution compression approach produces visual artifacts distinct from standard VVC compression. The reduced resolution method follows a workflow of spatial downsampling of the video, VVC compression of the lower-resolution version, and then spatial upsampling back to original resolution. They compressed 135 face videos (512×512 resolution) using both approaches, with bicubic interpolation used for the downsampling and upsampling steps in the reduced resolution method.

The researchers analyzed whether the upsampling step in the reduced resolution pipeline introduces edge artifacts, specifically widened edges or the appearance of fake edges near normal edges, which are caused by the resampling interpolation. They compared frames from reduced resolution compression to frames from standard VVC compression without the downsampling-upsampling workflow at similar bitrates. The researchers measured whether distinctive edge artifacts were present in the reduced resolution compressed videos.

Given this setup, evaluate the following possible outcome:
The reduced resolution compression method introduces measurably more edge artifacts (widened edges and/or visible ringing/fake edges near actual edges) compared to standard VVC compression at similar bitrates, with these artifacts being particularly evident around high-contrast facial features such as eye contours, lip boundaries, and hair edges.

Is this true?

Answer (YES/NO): NO